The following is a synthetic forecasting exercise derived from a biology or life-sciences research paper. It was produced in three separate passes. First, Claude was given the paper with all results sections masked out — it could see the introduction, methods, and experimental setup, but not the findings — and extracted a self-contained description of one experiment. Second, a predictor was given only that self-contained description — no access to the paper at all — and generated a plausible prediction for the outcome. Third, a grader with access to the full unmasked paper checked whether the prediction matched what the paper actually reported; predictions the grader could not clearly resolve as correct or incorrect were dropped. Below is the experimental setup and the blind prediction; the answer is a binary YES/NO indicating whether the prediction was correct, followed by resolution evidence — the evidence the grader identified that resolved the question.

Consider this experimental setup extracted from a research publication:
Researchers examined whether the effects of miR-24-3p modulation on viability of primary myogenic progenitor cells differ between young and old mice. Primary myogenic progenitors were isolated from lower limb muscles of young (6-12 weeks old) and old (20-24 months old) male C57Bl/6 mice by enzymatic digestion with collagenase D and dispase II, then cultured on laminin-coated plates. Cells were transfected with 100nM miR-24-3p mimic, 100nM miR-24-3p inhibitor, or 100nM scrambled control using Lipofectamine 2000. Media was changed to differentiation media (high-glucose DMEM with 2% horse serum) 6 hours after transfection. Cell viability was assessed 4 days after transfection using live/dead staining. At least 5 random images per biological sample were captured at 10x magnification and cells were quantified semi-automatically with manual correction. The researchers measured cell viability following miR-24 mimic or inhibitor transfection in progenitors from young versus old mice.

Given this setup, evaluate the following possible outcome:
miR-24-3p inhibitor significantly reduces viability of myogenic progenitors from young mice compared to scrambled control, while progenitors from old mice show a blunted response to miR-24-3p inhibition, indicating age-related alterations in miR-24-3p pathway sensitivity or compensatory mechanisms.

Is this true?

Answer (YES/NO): NO